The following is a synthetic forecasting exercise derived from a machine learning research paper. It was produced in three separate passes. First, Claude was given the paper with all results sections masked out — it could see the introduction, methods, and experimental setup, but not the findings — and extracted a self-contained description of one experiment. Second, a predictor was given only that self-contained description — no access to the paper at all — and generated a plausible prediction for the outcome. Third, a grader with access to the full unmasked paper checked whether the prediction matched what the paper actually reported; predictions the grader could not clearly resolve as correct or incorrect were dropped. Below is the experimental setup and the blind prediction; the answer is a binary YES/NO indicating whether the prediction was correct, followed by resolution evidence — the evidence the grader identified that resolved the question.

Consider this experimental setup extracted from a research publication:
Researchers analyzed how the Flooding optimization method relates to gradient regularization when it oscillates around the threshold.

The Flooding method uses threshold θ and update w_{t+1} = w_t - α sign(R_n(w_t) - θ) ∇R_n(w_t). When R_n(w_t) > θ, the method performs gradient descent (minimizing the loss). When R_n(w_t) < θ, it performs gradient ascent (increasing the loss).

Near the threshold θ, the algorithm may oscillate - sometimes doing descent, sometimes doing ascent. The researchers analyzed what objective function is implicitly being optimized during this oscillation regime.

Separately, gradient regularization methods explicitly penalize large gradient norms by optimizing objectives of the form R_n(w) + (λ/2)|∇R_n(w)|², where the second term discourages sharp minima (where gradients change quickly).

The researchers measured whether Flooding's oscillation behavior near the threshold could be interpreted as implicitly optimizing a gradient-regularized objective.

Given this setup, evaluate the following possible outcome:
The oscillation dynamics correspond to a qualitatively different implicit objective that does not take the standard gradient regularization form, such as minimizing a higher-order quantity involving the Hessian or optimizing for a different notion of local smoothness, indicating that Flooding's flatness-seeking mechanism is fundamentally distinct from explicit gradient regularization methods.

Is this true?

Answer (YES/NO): NO